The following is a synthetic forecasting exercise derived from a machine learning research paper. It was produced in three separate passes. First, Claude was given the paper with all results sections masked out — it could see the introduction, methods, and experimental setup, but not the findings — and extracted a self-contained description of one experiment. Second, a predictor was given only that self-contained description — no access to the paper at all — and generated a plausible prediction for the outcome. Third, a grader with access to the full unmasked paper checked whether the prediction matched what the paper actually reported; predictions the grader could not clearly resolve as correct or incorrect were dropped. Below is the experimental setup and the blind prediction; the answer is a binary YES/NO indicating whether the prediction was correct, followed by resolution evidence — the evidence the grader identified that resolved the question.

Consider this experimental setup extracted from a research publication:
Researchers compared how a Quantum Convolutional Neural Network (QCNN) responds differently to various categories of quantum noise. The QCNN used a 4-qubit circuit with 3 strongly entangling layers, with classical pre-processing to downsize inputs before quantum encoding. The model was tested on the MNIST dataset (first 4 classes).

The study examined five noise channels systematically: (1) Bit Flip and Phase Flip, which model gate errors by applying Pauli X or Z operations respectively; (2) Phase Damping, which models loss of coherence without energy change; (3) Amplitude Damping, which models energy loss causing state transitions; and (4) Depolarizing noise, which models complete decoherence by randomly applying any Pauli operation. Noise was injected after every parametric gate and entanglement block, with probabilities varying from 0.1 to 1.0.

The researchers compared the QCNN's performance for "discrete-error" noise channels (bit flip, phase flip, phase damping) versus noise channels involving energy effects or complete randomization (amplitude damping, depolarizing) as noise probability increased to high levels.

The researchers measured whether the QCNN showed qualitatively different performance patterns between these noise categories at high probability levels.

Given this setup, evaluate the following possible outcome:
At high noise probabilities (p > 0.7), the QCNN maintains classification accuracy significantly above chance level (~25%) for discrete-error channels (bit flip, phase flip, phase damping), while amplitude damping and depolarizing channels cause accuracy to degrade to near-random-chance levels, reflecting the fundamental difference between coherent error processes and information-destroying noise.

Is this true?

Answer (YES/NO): NO